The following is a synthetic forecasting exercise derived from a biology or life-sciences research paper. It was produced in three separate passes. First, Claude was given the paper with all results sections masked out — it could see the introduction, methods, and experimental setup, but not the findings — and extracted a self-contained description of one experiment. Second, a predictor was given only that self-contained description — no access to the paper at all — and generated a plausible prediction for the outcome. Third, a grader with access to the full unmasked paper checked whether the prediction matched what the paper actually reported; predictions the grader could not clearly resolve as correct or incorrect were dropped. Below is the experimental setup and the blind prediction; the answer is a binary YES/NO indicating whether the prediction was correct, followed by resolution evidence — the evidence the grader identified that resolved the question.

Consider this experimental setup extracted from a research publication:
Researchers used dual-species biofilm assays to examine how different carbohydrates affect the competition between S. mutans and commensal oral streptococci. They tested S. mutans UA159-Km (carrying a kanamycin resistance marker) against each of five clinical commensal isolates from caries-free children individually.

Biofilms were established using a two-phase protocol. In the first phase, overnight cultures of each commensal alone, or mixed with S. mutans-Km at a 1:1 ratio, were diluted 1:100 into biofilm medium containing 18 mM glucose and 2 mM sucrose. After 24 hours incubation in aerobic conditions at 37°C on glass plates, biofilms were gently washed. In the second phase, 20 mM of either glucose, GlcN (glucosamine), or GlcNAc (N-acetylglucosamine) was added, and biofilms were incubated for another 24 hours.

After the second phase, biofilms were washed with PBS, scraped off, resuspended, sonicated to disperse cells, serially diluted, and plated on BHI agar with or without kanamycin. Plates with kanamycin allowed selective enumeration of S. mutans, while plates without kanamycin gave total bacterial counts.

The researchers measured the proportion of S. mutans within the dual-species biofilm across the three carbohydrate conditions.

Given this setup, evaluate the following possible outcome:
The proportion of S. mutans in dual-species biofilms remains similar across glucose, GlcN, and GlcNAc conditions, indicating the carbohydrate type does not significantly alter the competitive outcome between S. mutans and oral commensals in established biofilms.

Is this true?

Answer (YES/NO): NO